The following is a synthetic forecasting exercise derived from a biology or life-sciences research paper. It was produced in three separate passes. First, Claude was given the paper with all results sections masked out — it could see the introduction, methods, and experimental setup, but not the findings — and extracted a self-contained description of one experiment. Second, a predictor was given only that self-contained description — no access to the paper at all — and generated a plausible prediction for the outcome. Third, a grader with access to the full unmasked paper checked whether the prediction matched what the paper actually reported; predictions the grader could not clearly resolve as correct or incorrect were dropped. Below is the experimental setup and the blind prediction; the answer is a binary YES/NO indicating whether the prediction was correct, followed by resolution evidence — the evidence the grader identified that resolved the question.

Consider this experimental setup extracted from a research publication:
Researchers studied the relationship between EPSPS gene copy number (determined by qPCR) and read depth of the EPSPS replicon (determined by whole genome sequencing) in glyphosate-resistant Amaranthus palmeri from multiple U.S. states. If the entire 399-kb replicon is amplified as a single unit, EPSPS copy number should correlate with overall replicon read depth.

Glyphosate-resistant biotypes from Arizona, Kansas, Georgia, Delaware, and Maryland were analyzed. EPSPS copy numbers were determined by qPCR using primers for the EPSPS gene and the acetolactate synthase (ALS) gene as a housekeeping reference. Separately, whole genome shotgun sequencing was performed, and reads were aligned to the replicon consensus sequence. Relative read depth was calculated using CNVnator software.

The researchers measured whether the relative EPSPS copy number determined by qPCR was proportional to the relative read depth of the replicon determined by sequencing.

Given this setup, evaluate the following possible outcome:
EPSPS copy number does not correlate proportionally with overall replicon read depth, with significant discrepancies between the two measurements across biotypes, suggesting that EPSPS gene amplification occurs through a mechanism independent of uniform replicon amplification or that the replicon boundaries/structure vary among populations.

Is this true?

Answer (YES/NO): NO